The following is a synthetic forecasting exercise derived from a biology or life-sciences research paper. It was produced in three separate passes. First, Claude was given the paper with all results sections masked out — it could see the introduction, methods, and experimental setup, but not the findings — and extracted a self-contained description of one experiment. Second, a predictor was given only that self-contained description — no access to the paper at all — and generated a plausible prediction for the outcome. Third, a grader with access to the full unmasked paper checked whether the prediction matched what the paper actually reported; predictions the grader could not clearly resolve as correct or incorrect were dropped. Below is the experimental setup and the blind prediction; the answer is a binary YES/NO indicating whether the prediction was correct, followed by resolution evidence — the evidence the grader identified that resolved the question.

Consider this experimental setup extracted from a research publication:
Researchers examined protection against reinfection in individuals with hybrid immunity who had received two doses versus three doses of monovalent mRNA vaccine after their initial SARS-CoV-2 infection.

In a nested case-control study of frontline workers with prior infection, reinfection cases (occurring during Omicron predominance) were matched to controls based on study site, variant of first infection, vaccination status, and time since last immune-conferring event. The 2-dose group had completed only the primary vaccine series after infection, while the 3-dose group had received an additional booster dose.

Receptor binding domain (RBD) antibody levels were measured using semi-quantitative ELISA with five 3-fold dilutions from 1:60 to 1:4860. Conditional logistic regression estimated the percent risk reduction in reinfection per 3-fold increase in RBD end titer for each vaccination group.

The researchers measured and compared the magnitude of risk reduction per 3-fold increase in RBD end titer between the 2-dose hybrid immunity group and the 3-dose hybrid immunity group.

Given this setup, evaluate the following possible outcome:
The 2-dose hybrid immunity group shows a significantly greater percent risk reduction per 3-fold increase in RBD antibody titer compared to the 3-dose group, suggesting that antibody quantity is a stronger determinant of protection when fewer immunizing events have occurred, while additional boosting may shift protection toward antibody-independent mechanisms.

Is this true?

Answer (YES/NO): NO